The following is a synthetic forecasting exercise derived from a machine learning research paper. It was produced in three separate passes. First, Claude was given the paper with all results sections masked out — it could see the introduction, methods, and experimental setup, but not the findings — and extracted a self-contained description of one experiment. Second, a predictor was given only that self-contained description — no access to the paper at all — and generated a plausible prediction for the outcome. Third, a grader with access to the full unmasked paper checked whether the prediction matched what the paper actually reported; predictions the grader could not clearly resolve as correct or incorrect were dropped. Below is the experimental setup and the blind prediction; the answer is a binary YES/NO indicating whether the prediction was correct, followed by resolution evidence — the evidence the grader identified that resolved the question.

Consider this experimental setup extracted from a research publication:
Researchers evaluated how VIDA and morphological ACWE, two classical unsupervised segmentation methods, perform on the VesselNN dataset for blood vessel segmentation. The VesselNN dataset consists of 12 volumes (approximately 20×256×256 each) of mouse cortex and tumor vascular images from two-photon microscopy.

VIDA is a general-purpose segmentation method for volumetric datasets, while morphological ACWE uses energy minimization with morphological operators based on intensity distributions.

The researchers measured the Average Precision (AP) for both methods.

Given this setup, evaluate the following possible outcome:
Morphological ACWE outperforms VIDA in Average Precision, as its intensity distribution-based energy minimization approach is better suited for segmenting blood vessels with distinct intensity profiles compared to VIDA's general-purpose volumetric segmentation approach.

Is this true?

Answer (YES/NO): NO